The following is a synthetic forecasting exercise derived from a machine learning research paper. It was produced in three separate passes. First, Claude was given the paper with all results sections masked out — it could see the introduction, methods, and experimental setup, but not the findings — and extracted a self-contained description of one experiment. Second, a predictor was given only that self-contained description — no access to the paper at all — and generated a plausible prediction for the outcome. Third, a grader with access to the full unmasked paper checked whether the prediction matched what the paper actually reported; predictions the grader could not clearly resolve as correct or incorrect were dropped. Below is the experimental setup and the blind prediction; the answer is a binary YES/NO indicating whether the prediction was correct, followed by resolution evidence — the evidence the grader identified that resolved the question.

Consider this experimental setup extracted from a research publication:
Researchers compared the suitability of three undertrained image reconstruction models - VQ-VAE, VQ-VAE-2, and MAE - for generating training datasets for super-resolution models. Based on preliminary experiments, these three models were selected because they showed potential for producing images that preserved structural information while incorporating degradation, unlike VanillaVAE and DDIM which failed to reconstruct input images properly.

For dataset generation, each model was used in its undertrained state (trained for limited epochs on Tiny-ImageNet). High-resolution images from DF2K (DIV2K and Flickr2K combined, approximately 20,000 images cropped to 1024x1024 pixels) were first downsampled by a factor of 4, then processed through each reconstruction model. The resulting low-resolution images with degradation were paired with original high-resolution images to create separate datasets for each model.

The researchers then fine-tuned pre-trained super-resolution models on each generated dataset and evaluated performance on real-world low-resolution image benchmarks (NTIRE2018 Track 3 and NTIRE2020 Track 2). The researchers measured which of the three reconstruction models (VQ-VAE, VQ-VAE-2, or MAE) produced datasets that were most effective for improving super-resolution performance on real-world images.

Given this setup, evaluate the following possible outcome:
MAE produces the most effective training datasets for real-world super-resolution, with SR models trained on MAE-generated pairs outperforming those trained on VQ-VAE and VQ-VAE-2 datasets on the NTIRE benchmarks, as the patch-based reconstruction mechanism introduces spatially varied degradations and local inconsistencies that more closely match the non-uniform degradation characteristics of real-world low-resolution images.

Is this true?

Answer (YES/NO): NO